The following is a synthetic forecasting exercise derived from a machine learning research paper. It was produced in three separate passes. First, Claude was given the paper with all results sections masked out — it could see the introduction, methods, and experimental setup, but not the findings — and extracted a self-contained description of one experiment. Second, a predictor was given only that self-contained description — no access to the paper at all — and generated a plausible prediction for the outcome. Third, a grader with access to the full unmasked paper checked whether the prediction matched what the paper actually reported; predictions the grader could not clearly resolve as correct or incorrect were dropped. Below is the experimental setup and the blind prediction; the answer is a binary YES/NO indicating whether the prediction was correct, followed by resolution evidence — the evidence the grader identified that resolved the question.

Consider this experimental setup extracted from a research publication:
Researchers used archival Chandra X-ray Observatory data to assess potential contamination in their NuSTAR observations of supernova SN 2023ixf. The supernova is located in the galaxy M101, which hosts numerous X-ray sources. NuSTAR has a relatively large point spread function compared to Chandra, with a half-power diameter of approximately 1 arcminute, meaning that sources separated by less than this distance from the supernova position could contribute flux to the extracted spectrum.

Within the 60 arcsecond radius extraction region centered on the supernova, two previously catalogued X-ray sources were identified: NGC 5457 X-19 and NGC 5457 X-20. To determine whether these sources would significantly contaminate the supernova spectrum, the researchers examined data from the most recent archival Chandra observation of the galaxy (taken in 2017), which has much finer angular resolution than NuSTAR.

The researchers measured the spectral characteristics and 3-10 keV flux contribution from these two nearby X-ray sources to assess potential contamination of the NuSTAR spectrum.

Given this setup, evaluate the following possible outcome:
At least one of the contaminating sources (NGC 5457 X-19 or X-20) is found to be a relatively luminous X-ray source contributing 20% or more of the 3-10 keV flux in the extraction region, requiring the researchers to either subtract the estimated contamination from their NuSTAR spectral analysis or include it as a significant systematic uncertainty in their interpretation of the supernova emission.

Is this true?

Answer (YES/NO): NO